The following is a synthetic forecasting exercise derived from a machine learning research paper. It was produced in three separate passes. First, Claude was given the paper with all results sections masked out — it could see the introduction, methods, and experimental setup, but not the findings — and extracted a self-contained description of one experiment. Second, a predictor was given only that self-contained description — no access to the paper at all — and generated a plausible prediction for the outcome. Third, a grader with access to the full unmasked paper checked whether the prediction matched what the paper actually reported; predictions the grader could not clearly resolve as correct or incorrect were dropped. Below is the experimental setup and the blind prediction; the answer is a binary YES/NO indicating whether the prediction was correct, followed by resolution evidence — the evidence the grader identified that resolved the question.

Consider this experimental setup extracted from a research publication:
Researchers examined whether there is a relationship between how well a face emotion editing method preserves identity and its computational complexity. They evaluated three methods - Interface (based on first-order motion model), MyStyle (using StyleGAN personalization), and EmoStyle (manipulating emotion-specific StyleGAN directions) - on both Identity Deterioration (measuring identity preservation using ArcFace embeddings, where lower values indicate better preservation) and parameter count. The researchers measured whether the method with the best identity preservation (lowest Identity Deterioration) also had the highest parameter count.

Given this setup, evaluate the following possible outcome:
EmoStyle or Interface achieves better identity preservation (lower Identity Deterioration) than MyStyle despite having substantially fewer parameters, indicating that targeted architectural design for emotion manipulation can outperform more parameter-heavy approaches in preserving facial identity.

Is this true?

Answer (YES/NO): NO